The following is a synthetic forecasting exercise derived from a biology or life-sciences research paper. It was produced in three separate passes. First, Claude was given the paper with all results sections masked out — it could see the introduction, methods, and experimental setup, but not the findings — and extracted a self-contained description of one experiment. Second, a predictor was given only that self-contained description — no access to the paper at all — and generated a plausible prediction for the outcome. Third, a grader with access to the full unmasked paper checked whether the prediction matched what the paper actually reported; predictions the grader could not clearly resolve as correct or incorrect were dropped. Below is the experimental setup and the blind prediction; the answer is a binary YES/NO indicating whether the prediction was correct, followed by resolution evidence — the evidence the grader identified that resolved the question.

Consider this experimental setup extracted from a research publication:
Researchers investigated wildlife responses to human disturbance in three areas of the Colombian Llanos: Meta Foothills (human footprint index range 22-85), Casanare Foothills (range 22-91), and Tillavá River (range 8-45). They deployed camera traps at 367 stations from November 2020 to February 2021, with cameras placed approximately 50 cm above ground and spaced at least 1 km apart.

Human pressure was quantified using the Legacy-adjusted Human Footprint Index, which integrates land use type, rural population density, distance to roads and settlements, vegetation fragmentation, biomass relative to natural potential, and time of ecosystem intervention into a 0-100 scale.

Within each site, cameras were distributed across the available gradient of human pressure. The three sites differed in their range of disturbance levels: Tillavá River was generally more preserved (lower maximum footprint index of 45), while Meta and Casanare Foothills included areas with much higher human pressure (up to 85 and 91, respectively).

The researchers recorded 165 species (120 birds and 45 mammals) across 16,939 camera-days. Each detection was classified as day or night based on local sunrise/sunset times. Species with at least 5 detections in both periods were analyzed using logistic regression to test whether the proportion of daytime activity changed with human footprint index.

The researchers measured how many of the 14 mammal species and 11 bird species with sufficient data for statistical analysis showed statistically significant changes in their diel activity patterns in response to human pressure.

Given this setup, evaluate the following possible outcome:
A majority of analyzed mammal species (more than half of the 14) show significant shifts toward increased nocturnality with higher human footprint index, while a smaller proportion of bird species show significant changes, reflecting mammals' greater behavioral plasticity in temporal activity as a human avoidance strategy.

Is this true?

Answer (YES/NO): NO